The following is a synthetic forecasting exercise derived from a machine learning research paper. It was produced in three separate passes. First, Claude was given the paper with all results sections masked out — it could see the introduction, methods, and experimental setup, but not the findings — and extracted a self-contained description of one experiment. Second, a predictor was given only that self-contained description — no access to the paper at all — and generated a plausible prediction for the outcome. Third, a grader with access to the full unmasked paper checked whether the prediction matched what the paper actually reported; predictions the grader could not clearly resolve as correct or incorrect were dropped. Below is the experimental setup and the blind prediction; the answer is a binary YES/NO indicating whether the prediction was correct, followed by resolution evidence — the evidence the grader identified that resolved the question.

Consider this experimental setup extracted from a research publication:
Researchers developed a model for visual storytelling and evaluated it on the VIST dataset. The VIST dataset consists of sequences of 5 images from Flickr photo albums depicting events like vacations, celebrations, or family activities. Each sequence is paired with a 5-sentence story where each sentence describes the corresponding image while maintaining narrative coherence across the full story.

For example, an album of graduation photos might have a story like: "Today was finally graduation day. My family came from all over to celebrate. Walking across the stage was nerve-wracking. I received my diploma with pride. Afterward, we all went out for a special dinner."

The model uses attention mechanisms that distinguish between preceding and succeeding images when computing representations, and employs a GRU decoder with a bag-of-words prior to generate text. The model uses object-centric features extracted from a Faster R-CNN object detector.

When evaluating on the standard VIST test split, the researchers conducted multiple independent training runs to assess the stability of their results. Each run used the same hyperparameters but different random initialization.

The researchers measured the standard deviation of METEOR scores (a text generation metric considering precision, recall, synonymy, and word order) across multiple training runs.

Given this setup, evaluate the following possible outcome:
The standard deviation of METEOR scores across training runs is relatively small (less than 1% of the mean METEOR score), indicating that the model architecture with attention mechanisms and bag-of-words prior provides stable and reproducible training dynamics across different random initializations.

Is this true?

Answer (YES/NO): YES